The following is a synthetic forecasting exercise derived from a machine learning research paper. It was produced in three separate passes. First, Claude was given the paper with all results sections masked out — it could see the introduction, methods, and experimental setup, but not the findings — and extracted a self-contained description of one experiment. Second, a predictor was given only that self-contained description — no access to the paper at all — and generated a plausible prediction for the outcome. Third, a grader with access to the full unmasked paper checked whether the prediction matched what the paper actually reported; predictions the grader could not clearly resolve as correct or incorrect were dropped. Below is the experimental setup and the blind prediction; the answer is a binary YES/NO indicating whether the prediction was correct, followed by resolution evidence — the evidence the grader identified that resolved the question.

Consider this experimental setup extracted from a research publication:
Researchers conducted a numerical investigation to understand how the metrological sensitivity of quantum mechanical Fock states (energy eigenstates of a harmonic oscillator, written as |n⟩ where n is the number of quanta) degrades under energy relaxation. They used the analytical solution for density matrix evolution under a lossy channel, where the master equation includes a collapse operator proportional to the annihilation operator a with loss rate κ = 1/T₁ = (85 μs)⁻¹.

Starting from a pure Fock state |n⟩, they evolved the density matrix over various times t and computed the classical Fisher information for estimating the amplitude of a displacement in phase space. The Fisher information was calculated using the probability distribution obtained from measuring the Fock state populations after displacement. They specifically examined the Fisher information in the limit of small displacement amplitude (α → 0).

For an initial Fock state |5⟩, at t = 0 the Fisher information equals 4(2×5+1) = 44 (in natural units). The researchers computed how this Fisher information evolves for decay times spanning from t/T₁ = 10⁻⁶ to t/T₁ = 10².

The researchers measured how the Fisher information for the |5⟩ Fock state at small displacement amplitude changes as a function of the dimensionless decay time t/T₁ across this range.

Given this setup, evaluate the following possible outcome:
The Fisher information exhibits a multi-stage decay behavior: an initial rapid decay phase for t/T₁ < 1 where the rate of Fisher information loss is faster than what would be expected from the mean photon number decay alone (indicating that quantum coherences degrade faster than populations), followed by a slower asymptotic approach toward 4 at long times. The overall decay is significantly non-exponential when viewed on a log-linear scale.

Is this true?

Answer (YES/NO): NO